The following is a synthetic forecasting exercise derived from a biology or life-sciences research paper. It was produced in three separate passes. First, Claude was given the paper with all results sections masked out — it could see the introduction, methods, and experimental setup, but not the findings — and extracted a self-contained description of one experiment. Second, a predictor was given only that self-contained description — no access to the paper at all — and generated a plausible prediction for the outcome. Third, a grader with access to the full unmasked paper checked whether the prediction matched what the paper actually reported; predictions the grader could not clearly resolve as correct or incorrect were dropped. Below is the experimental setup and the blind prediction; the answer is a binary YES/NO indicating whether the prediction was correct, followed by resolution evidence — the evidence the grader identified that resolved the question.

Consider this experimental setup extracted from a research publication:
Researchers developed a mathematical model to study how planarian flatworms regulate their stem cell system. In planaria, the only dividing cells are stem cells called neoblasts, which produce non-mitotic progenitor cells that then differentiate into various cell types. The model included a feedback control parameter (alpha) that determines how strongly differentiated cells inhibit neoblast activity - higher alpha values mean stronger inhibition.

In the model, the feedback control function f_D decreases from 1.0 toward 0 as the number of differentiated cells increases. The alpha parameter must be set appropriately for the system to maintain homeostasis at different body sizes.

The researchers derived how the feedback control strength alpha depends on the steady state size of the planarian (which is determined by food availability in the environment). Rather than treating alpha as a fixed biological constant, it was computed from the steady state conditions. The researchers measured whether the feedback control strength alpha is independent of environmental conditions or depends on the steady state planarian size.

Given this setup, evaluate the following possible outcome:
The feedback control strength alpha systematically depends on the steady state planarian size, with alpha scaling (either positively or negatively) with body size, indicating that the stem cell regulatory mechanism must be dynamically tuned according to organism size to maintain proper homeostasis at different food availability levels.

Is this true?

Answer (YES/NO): YES